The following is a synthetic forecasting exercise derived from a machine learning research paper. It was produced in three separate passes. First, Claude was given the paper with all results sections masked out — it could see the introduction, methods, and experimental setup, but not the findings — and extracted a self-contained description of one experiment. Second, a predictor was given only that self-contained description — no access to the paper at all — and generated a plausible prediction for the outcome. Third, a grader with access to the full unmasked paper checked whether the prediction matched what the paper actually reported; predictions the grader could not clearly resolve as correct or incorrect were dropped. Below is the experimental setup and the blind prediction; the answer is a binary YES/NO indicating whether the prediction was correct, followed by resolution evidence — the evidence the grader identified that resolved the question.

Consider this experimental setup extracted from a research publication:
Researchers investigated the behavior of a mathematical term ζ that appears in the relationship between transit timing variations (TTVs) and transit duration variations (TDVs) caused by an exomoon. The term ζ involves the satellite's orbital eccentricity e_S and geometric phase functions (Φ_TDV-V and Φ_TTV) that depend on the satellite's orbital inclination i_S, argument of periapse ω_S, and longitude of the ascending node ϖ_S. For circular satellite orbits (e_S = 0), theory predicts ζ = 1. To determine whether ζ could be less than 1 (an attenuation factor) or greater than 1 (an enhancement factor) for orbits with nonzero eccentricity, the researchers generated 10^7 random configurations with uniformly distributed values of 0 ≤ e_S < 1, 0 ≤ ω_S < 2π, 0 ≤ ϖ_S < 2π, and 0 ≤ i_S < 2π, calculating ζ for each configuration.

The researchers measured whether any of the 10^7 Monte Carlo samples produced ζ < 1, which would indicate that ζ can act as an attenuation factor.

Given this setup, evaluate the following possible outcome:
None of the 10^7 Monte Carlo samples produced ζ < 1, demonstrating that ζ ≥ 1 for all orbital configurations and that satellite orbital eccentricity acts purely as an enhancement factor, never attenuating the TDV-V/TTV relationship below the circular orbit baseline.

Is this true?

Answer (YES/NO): YES